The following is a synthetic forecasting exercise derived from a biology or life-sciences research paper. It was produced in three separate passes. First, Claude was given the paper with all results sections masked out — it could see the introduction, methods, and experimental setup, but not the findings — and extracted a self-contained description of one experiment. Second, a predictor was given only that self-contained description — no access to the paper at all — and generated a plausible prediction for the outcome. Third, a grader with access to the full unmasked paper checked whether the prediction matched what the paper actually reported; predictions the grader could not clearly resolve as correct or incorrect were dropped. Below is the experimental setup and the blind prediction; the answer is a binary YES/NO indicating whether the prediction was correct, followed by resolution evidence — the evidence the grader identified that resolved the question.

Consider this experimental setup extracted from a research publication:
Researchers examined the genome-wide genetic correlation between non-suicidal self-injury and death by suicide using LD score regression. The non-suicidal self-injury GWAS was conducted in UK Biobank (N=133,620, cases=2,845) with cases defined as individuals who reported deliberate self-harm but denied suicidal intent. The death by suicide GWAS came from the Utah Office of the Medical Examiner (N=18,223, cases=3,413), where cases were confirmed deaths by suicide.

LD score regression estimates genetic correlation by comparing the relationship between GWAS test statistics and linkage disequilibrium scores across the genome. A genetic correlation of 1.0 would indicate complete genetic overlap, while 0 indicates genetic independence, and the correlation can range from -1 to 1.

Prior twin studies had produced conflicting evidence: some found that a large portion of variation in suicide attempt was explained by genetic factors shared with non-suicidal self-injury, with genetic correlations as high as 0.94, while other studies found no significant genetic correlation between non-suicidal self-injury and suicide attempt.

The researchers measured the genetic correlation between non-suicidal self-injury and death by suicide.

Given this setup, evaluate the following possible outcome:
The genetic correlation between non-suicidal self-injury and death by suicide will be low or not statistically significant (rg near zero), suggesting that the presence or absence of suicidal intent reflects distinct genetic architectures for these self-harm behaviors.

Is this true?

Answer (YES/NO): NO